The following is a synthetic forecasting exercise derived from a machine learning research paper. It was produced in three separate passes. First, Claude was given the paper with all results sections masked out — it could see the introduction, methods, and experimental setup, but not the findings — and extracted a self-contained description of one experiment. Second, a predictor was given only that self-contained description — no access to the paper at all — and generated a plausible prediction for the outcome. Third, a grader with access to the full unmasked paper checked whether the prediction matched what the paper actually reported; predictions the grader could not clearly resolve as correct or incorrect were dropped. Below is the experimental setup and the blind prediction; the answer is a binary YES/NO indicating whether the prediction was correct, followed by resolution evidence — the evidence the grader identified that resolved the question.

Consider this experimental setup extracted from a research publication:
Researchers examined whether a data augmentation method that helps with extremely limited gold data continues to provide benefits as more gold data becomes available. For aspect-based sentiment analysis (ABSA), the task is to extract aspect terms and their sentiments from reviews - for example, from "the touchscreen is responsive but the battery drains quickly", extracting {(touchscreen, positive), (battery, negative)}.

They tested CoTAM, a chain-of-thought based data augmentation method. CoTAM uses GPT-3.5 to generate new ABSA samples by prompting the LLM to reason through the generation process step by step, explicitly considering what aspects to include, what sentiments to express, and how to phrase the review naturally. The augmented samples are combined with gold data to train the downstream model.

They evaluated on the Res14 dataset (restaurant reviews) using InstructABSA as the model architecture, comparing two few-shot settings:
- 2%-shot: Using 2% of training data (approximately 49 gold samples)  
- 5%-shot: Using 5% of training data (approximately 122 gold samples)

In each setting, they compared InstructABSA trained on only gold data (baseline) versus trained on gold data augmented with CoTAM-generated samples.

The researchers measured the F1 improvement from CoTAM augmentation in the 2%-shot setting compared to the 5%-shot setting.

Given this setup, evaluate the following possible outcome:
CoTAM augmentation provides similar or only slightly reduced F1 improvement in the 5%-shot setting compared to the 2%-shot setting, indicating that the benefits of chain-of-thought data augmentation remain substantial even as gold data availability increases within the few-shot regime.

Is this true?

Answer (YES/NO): NO